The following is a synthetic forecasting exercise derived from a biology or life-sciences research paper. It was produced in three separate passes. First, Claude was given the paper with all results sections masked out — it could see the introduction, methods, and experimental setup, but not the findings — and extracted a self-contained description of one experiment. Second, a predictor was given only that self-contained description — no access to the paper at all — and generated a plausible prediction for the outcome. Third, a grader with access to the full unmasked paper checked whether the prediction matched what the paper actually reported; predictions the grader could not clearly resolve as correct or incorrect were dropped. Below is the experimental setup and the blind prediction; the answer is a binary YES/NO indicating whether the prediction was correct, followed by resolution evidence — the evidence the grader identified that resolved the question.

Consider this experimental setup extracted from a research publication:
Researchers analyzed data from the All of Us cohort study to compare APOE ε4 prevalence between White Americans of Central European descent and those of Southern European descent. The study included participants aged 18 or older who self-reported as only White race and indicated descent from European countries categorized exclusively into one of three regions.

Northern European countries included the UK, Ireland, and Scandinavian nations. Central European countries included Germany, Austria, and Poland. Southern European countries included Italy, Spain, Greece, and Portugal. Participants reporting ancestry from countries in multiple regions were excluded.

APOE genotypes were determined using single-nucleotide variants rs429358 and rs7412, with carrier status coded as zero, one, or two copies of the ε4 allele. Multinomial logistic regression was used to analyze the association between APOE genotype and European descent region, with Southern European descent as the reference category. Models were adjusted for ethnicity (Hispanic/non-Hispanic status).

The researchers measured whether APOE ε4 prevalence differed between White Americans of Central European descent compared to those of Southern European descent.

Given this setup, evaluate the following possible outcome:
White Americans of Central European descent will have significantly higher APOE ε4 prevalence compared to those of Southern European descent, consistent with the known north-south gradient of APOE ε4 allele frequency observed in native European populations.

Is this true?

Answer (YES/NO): YES